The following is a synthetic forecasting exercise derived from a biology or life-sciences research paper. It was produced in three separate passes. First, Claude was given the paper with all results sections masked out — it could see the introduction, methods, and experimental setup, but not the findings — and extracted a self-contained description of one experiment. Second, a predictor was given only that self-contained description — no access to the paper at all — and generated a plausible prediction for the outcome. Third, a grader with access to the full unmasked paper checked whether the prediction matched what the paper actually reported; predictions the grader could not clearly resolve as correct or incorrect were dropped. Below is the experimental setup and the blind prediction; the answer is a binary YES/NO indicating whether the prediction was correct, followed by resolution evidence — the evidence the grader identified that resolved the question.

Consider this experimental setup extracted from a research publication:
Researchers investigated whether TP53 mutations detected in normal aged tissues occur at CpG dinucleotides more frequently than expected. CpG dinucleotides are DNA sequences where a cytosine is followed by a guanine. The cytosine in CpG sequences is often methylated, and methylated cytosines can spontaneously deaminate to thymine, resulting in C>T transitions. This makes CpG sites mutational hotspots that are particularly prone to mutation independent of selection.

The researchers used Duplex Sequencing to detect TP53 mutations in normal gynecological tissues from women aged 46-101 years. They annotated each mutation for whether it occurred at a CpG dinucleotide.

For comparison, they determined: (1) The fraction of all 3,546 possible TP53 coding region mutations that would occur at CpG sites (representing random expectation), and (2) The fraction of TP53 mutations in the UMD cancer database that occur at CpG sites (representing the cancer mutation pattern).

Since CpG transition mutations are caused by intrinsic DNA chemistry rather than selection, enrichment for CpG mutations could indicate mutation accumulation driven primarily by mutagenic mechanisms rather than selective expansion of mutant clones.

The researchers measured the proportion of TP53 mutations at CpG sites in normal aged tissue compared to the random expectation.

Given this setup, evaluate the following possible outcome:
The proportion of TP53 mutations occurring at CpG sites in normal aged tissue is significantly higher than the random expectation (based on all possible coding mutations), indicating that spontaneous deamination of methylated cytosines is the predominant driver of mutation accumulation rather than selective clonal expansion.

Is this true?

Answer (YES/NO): NO